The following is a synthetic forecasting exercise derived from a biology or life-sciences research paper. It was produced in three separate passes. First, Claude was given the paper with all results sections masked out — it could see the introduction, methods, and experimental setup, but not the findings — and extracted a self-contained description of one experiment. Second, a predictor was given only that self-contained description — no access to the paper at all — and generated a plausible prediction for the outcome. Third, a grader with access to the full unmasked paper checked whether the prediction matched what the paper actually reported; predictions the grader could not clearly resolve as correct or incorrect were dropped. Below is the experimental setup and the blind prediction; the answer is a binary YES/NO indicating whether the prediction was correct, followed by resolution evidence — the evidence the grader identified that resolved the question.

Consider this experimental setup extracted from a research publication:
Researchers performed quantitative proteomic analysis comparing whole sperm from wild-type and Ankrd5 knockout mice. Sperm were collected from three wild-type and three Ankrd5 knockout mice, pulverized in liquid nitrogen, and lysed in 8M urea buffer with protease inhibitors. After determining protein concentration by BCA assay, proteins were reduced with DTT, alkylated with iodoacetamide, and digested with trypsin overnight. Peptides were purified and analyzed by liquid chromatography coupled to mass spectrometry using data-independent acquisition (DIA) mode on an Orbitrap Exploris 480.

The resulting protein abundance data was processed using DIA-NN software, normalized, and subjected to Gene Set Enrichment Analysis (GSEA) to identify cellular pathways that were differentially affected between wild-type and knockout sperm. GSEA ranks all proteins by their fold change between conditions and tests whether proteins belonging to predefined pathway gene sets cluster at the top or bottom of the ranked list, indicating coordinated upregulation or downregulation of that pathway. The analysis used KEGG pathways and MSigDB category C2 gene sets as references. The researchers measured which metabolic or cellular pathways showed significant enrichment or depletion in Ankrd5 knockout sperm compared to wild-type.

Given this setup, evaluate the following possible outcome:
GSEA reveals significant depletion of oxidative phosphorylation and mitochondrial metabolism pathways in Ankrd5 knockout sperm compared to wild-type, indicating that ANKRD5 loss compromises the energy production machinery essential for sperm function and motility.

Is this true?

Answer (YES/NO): NO